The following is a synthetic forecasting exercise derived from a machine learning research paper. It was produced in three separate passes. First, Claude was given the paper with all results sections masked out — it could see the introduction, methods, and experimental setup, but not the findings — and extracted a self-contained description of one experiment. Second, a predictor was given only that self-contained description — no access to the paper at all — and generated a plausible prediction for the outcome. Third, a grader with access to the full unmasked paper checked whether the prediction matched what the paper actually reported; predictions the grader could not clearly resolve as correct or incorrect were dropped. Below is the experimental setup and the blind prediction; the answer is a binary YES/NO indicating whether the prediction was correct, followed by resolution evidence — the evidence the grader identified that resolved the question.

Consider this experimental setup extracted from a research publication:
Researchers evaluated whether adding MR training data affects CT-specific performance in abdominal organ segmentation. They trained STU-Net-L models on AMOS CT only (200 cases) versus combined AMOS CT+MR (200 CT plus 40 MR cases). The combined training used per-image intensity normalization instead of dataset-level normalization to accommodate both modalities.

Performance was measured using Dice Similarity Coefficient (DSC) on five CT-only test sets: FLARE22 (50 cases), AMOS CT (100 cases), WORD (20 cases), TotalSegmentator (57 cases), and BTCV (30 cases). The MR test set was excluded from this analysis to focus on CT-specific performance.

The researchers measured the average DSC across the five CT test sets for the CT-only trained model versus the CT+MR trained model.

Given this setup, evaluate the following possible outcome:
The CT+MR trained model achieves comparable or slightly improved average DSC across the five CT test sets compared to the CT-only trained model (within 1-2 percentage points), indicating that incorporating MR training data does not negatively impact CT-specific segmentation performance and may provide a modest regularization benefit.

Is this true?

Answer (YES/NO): YES